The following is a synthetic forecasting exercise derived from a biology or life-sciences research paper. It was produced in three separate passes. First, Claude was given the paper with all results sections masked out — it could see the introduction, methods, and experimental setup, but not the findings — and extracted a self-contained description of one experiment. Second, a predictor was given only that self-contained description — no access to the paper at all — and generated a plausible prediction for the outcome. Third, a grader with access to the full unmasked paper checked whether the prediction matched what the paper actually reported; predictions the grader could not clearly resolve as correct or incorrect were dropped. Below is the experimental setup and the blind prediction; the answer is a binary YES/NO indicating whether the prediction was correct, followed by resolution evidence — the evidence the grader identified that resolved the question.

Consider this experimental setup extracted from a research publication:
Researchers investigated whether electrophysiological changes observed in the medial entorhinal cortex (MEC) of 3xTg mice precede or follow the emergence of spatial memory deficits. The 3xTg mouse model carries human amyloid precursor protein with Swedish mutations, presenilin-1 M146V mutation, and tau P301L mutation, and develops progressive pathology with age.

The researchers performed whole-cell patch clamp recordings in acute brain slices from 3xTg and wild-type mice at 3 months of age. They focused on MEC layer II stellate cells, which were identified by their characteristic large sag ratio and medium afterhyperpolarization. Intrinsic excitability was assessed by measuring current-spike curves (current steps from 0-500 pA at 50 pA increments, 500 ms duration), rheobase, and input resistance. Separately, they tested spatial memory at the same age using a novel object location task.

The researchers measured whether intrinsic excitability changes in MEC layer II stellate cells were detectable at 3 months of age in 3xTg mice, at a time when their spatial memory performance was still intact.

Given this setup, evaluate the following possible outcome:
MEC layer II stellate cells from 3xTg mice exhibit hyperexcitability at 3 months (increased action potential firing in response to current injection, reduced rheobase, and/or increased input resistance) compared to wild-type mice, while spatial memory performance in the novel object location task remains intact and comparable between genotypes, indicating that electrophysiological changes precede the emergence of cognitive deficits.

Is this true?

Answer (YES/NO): YES